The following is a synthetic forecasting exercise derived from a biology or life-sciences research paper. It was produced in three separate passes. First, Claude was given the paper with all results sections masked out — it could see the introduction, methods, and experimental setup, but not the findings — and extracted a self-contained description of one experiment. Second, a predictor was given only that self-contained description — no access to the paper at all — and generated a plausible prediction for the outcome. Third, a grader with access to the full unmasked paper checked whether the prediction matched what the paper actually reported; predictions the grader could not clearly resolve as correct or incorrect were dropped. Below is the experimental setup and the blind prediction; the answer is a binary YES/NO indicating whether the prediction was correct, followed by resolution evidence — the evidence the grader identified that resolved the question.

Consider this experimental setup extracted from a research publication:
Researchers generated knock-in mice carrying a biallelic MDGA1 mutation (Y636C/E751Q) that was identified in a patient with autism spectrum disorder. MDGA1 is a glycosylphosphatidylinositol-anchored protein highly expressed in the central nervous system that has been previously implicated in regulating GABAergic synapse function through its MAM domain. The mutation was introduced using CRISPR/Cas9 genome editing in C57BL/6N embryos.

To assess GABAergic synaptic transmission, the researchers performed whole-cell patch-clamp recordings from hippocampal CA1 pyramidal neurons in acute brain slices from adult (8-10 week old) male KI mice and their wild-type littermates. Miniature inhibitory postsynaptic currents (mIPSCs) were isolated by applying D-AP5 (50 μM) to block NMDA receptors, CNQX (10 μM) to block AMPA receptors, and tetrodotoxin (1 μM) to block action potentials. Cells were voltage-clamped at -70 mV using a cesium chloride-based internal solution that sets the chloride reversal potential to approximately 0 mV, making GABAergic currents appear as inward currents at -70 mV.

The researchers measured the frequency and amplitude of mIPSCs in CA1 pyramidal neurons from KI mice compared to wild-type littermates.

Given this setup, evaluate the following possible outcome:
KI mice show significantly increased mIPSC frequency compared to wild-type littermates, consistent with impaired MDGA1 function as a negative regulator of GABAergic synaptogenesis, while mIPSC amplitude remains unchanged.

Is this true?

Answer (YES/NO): NO